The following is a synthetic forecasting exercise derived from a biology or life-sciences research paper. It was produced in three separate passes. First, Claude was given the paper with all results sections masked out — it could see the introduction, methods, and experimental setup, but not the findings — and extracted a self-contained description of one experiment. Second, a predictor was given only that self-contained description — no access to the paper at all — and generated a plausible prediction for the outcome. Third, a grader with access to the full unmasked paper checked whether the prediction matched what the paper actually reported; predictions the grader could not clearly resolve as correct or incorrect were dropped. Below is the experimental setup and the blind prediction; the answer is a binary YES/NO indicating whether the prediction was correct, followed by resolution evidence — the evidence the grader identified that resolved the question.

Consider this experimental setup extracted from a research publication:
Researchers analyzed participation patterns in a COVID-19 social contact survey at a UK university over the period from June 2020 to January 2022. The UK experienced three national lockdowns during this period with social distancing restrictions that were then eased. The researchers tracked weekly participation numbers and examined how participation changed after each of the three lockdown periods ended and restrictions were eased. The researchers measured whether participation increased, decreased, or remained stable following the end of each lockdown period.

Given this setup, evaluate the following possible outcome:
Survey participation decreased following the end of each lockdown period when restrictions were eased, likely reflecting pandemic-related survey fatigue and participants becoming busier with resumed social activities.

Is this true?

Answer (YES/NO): YES